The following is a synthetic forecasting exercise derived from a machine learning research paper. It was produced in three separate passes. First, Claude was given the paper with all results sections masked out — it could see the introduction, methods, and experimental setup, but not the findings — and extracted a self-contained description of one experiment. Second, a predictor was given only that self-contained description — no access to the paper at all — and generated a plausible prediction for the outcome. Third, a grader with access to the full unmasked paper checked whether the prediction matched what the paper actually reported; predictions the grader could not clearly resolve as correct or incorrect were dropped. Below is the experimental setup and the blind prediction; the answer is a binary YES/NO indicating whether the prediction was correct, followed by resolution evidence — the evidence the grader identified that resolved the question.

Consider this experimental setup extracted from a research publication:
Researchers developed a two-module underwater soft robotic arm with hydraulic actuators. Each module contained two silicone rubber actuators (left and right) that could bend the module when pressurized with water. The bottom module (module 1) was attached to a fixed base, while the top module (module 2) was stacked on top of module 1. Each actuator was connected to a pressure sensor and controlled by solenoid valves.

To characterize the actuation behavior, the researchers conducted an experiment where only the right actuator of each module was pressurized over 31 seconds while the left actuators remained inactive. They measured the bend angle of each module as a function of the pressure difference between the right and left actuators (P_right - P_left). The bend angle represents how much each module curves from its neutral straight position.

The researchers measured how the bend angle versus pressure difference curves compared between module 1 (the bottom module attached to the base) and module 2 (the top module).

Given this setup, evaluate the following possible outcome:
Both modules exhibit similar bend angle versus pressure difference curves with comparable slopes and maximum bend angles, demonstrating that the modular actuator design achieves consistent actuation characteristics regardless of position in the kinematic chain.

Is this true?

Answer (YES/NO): NO